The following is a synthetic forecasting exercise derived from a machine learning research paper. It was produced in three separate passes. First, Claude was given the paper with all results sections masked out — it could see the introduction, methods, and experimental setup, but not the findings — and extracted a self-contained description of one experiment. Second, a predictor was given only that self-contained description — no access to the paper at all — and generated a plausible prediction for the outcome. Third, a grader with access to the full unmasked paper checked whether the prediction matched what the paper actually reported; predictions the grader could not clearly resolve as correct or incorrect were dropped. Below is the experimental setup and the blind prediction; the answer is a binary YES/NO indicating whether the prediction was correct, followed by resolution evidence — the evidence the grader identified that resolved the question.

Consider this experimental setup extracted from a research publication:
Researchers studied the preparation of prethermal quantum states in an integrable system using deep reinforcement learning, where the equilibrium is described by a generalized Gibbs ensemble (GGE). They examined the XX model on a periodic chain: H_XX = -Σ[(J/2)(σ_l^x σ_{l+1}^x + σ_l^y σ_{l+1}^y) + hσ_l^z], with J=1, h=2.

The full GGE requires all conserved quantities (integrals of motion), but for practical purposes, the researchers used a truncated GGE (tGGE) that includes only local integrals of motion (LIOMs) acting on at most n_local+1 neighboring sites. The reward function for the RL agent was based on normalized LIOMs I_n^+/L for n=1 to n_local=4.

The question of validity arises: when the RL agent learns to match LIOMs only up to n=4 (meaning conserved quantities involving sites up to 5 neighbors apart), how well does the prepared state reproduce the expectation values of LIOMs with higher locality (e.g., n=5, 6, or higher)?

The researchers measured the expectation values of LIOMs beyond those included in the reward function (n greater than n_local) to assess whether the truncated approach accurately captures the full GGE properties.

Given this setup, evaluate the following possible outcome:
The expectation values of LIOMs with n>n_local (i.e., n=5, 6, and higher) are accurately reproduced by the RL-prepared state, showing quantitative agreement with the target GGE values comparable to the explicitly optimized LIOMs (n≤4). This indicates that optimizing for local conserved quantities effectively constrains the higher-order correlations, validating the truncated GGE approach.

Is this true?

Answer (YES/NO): NO